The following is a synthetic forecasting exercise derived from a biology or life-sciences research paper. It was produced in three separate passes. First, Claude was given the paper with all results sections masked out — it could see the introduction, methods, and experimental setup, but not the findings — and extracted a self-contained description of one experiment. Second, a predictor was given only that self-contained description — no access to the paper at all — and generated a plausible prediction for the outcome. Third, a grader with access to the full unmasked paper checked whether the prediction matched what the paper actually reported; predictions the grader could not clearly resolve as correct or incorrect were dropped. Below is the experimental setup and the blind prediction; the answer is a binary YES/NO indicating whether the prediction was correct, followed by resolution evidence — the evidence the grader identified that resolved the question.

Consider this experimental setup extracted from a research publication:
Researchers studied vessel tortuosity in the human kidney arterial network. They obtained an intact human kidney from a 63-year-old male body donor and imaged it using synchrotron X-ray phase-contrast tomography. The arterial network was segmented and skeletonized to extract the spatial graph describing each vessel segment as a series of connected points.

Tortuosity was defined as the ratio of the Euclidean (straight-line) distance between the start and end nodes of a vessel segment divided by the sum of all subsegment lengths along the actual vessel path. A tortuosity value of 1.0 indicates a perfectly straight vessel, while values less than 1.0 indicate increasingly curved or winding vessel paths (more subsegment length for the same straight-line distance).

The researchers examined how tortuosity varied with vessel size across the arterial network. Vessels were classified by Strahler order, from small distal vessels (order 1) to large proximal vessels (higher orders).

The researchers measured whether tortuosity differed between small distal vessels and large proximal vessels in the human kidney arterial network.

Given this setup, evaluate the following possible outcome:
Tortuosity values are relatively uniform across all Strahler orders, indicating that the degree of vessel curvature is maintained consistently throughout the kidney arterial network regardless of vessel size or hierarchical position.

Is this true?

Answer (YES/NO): YES